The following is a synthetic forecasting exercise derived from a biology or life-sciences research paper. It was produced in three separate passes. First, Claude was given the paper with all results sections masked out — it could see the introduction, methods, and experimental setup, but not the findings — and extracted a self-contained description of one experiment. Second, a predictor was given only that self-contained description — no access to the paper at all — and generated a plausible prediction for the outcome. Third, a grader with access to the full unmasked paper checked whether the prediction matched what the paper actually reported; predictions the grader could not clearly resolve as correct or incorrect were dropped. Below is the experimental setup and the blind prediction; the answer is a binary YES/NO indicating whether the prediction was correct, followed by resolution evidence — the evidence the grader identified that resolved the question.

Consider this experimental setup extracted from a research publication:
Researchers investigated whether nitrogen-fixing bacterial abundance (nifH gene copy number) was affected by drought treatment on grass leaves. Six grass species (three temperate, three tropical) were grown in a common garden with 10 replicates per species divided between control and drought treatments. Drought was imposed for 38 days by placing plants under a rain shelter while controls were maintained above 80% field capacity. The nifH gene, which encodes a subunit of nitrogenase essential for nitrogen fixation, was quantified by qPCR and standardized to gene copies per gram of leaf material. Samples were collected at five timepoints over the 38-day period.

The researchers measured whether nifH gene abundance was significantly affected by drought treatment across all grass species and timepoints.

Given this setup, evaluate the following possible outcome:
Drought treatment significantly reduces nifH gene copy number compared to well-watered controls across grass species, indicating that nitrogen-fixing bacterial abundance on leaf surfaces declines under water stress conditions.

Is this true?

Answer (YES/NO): NO